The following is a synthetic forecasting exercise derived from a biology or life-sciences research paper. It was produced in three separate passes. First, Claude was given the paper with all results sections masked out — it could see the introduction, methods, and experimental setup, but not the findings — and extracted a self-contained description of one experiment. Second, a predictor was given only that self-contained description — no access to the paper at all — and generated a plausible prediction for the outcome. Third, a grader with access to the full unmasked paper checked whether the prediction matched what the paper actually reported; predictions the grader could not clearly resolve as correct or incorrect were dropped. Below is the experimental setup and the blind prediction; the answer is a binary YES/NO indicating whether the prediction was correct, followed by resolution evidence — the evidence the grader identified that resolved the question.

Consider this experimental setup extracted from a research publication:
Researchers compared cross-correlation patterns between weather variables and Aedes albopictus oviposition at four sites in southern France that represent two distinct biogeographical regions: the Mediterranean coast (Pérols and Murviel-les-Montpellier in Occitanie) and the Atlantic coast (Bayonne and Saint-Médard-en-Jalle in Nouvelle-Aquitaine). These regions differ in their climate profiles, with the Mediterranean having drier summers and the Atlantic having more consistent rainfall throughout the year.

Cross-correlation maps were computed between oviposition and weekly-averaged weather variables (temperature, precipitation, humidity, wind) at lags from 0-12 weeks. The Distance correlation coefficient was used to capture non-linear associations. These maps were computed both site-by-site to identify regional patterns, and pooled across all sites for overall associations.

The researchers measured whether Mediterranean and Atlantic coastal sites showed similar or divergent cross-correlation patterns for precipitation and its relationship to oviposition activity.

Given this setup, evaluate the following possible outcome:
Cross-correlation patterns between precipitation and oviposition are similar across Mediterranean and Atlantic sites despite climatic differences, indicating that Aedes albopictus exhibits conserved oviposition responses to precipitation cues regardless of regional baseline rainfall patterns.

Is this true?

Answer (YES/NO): NO